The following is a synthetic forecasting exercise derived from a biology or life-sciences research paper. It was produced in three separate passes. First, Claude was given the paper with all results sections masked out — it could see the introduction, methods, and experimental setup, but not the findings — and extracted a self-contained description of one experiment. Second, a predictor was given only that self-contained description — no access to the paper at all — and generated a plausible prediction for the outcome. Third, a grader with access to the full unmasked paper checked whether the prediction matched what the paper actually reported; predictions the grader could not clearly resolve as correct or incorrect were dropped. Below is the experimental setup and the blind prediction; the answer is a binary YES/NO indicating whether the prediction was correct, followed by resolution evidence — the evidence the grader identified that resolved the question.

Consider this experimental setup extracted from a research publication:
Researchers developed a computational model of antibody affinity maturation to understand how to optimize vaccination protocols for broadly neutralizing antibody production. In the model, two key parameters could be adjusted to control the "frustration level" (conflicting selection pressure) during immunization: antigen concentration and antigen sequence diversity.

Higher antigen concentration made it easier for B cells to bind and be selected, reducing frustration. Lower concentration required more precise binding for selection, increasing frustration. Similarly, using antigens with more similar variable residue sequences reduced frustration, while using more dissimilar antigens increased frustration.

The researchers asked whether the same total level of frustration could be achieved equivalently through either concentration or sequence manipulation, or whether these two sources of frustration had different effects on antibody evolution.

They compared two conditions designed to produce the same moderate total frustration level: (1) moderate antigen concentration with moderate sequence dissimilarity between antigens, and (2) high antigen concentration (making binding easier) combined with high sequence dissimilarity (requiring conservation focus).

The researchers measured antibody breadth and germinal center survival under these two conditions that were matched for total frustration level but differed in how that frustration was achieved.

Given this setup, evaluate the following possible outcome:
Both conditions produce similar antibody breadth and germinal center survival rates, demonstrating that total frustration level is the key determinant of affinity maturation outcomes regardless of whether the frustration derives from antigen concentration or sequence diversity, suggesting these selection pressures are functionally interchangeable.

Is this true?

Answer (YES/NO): YES